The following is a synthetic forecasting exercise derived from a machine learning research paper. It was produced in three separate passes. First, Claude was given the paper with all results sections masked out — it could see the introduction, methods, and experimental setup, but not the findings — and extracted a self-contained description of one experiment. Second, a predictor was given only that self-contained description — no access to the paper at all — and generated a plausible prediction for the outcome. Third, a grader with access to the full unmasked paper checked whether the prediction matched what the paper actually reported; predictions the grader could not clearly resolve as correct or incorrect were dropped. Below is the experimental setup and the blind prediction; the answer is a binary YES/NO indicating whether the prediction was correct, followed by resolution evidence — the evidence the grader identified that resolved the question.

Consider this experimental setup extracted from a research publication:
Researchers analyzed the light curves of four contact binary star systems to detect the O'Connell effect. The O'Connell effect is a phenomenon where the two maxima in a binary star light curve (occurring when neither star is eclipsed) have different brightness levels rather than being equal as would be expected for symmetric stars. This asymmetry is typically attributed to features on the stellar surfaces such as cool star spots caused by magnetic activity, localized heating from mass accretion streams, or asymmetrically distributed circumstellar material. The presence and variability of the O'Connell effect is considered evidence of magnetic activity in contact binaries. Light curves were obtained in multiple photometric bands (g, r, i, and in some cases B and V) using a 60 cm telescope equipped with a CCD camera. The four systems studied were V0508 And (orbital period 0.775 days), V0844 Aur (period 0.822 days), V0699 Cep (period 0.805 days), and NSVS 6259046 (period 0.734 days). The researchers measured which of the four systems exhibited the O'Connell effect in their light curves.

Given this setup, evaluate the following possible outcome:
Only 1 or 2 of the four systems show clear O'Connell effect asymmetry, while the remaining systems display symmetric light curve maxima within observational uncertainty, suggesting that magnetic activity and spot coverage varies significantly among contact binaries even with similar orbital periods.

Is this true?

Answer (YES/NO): NO